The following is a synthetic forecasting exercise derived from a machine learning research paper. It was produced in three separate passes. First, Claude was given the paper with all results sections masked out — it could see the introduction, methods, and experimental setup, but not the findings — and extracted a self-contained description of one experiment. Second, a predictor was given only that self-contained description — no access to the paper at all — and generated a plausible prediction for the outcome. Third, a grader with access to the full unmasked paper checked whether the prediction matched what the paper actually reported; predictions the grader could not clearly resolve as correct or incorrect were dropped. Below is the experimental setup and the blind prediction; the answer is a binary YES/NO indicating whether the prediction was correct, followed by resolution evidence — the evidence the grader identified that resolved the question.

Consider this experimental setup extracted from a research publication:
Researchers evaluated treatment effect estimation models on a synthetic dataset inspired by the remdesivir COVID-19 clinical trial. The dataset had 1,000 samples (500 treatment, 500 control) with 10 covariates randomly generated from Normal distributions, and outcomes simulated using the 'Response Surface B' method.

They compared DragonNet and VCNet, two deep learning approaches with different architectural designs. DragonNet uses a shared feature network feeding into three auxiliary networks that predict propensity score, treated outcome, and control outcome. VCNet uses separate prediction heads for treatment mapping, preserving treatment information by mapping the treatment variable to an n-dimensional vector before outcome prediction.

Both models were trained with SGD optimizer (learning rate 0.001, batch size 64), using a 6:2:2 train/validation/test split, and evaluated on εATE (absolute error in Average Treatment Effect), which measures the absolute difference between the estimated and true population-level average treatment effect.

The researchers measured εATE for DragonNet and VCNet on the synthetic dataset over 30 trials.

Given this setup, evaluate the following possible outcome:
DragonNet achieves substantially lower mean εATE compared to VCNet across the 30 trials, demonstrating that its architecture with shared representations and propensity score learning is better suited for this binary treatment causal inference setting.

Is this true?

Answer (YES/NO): NO